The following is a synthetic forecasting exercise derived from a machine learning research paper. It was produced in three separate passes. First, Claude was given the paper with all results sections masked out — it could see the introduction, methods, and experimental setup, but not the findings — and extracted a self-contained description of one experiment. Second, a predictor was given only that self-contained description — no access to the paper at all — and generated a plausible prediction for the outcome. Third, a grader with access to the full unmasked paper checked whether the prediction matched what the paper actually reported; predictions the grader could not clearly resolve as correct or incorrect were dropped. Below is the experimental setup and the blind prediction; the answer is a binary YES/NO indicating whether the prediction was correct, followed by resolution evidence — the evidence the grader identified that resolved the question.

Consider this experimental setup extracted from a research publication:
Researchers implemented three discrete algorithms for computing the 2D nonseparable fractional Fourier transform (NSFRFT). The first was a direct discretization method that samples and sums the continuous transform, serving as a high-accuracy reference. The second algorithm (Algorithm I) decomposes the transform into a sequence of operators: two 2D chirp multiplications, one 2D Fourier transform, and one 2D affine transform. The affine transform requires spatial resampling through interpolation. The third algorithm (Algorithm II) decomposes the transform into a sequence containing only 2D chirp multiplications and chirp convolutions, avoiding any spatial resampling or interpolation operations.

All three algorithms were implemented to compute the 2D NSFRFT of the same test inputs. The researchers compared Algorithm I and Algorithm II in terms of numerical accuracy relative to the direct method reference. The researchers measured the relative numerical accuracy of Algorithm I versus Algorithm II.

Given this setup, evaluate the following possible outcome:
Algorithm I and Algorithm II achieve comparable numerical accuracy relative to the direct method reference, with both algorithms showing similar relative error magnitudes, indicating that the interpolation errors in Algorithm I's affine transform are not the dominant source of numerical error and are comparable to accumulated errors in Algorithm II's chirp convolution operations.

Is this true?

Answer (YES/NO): NO